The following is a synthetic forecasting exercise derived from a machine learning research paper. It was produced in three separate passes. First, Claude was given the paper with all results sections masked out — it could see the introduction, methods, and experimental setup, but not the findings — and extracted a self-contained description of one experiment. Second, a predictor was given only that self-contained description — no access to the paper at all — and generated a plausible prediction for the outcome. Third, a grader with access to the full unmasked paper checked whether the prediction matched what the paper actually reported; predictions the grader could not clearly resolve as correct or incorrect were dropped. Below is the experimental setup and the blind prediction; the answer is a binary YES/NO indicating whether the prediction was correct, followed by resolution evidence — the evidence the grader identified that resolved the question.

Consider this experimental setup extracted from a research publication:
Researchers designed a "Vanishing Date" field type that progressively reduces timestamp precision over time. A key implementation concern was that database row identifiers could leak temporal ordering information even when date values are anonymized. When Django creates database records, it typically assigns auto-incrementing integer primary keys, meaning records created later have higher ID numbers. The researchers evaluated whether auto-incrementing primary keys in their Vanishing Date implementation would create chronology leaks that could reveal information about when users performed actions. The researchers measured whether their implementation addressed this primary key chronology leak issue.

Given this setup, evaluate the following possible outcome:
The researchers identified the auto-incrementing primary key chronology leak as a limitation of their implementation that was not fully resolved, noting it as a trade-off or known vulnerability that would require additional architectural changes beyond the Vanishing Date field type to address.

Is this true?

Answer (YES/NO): NO